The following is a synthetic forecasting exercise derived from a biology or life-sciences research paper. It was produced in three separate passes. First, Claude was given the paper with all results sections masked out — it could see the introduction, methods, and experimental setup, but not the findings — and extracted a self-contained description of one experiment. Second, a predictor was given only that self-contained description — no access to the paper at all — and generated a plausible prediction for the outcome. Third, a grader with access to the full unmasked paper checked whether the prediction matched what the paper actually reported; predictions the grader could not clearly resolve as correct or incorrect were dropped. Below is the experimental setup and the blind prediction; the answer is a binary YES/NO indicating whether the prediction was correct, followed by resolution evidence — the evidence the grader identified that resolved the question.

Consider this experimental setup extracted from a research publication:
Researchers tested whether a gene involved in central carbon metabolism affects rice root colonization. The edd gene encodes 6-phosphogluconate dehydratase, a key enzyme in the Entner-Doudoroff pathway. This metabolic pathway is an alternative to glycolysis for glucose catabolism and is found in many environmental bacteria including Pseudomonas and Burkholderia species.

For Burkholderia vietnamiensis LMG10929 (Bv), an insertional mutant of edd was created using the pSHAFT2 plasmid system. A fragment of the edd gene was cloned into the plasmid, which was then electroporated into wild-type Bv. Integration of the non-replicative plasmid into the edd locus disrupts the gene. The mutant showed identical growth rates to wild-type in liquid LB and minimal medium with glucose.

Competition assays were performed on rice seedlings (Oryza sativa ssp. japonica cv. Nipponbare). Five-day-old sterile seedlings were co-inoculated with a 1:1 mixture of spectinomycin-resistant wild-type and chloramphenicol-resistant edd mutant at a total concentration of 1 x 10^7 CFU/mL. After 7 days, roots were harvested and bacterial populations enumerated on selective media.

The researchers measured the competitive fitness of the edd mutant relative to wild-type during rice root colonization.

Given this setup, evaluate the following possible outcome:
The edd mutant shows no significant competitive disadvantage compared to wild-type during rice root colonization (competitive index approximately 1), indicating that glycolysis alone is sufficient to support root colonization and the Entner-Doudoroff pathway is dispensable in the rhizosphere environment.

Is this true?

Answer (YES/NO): NO